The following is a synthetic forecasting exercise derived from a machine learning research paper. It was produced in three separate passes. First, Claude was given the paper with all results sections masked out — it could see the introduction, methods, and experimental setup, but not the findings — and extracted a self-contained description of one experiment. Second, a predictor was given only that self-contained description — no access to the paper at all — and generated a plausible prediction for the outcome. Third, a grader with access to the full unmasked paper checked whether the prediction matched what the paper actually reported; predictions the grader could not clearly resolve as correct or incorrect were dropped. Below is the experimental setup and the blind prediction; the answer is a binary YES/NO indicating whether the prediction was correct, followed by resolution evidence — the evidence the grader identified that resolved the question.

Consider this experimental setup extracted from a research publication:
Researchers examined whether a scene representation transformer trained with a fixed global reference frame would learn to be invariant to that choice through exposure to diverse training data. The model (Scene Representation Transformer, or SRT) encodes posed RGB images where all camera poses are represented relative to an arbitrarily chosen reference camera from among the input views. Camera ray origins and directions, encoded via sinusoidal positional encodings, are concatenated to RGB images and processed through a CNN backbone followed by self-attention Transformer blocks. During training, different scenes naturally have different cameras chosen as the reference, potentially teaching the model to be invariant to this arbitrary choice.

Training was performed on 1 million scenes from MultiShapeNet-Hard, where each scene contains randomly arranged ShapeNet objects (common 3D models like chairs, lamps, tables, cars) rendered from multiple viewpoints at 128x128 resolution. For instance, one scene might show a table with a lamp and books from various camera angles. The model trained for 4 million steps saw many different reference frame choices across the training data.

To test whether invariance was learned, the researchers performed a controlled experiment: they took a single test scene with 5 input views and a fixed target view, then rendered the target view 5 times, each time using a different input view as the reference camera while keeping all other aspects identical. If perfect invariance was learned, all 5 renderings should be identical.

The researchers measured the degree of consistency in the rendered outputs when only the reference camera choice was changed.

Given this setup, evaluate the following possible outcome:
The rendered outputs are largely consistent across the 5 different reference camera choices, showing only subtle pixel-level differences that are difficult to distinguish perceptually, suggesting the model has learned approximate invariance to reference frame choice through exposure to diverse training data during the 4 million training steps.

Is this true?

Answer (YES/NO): NO